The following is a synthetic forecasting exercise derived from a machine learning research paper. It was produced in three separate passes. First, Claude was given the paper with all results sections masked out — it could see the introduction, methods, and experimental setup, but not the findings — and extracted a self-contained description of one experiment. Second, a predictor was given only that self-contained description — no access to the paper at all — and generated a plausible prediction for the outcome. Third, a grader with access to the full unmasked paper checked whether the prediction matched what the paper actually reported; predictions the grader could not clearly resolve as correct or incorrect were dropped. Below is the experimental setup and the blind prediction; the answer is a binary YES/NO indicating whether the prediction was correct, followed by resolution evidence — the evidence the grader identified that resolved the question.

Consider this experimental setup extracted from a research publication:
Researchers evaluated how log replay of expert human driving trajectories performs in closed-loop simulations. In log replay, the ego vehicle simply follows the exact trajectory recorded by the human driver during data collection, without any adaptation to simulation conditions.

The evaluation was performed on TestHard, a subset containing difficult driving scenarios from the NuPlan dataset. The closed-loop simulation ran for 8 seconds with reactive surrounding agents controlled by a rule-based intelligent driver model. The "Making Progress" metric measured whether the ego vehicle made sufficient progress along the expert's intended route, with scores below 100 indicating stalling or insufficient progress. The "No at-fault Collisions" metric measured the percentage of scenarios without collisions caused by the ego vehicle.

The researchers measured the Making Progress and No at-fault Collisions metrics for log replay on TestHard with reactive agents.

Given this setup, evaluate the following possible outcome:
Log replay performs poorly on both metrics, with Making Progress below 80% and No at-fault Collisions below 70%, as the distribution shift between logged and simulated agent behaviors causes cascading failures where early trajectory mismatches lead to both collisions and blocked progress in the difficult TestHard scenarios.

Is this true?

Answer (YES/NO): NO